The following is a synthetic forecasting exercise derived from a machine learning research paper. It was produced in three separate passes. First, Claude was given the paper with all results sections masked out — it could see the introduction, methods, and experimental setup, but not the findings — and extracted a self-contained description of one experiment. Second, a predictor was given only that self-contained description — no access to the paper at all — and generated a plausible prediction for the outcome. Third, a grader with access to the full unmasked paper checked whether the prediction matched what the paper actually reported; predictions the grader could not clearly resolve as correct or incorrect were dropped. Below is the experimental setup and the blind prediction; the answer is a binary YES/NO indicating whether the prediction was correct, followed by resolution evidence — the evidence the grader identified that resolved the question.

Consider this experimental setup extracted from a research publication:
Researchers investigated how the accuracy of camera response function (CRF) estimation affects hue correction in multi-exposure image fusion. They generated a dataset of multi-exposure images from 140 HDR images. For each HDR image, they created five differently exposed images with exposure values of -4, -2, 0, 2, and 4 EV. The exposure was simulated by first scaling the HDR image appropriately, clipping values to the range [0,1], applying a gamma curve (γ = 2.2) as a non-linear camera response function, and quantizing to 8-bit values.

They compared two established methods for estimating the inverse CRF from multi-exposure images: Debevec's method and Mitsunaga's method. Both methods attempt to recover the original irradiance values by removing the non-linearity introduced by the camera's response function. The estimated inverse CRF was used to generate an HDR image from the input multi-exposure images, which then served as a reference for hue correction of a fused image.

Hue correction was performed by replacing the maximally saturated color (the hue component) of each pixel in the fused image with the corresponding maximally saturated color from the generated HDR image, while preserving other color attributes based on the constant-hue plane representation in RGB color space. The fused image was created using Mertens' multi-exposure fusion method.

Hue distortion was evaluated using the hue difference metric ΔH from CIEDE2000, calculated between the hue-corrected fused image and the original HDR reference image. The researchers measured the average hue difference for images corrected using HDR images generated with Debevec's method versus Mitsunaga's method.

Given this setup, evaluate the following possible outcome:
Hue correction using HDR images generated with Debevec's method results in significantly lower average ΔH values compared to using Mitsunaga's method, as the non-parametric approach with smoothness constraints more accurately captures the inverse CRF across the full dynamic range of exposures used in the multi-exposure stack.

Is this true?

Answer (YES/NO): NO